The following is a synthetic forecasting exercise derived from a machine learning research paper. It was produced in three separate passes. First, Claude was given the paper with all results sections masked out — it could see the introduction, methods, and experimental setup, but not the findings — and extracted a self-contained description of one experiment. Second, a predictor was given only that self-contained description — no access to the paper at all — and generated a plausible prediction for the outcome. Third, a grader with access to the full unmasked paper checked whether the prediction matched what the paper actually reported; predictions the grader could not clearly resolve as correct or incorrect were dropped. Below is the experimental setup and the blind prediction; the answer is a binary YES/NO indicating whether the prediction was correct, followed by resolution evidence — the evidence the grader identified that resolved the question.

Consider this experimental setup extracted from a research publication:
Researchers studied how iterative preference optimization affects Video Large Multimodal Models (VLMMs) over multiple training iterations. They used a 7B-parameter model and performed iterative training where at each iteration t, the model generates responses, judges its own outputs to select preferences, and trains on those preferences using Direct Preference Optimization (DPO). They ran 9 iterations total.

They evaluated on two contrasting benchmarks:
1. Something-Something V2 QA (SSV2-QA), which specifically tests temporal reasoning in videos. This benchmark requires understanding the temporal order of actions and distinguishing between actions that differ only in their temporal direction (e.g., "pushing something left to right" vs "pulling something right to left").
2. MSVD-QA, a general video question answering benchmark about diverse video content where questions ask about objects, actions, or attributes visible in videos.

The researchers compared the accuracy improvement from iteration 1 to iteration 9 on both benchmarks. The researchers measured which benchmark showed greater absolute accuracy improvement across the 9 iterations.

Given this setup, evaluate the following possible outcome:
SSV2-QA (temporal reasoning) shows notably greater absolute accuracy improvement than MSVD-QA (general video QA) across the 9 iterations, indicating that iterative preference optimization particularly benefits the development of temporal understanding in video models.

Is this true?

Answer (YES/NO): NO